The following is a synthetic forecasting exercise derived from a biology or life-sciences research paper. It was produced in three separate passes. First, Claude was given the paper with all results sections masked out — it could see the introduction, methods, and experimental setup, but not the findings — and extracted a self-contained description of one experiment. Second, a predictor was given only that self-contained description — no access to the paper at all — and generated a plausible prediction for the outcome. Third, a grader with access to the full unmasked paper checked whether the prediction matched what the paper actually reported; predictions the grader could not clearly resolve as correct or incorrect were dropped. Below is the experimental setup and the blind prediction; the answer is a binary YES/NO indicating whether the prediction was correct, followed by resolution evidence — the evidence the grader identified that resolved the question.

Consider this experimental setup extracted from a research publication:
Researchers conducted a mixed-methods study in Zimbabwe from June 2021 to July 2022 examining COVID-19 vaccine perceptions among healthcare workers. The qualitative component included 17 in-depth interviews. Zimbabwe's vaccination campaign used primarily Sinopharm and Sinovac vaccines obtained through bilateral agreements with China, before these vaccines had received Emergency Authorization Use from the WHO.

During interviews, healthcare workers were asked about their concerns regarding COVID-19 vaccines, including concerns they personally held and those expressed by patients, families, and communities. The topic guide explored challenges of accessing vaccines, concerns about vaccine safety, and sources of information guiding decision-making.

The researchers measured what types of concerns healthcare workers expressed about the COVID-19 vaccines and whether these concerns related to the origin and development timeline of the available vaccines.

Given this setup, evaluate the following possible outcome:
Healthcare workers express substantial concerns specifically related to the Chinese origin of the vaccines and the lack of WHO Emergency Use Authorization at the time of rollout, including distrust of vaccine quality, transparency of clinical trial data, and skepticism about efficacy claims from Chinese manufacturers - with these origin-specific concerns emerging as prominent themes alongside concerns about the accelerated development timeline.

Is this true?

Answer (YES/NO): NO